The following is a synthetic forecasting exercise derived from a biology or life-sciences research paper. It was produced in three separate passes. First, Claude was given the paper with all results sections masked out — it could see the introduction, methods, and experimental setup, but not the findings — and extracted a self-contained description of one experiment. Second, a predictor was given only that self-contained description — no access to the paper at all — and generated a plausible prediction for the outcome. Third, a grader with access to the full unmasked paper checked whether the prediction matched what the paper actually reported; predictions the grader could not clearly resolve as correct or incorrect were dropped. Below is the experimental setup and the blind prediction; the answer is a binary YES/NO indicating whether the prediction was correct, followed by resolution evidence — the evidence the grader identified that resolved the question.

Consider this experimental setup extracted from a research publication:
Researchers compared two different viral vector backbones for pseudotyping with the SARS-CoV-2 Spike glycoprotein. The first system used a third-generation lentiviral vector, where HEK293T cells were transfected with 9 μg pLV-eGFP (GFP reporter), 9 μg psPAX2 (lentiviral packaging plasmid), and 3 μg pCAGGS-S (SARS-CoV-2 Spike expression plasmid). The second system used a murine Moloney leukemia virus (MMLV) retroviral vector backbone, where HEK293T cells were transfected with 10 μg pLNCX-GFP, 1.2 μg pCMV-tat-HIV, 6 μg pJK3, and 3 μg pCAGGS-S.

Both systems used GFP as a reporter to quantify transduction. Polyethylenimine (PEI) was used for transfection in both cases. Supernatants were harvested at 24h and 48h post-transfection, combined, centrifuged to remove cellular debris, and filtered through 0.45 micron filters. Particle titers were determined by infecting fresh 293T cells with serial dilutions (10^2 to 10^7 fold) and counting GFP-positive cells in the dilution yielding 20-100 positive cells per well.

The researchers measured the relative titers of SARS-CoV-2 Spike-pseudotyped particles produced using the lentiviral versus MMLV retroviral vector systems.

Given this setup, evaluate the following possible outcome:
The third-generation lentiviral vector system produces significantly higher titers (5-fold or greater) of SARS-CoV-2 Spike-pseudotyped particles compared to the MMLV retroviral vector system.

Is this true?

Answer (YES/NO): YES